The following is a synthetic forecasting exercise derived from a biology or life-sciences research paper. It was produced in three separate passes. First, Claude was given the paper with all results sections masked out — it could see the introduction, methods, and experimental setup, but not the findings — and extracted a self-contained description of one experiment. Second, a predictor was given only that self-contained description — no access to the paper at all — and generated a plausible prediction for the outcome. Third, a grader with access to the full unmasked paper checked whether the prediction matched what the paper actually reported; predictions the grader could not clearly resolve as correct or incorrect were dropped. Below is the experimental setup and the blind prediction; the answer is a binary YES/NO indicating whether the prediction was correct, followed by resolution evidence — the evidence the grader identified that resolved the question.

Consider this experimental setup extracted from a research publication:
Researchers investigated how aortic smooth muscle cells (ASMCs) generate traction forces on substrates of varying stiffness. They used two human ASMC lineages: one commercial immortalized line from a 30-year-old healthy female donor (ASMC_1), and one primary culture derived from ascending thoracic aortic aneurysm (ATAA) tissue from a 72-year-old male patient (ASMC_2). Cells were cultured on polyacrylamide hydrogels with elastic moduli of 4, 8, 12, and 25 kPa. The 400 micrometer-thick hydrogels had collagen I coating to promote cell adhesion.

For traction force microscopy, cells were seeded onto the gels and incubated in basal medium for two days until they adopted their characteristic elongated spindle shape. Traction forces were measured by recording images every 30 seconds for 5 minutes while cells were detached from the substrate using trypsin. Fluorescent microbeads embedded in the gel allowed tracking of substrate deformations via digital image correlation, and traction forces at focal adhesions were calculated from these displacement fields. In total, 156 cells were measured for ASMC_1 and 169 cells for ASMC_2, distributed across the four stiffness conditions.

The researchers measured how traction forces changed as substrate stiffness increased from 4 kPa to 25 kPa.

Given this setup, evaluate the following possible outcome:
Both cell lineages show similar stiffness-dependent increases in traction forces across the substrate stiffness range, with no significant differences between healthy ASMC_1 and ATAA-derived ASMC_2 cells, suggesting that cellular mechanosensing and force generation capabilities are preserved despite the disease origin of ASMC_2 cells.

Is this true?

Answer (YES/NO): NO